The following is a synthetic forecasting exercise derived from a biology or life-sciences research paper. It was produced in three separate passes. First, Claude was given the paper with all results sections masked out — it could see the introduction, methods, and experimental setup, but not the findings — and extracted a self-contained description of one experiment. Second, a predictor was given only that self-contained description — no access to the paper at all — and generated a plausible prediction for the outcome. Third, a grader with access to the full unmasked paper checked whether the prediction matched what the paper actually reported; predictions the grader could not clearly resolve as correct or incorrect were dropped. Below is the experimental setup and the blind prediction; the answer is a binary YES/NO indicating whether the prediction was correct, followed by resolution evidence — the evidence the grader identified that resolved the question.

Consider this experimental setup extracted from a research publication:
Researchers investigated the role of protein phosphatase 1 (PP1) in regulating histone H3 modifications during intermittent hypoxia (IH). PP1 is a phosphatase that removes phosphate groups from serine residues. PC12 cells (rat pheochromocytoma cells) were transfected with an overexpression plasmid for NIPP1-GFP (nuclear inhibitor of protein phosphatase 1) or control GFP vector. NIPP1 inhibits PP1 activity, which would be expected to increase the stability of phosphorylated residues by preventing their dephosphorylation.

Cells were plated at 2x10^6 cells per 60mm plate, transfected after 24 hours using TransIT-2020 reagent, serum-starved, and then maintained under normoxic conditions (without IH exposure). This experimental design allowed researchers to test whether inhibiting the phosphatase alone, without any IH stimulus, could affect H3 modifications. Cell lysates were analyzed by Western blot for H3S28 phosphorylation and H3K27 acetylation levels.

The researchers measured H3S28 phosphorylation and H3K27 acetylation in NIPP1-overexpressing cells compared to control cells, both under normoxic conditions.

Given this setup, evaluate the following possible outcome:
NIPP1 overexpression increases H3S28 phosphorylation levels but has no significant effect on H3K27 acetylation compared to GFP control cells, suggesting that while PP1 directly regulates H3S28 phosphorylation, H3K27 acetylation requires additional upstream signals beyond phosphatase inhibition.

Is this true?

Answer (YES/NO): NO